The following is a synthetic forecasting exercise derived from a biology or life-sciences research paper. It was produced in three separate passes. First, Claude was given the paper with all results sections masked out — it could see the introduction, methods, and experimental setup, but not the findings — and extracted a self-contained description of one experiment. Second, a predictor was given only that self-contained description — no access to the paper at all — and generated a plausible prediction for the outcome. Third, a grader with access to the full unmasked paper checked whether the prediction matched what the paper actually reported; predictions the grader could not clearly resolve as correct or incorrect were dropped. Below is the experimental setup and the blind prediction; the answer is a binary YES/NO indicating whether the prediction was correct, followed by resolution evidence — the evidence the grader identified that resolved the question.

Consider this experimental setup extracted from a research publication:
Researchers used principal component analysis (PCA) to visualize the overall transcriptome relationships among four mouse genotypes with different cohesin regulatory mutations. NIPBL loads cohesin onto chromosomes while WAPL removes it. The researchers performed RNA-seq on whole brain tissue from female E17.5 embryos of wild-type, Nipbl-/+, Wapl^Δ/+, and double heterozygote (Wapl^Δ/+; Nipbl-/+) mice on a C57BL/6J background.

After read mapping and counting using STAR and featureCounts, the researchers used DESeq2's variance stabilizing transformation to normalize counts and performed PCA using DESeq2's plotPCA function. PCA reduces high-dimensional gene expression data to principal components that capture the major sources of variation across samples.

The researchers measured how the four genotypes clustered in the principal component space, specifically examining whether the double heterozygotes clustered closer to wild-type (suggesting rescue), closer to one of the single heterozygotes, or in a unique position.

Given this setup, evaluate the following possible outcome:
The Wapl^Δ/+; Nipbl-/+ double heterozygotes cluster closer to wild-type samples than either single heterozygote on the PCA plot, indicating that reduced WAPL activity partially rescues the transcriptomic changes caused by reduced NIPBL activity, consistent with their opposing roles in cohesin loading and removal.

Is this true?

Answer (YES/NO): NO